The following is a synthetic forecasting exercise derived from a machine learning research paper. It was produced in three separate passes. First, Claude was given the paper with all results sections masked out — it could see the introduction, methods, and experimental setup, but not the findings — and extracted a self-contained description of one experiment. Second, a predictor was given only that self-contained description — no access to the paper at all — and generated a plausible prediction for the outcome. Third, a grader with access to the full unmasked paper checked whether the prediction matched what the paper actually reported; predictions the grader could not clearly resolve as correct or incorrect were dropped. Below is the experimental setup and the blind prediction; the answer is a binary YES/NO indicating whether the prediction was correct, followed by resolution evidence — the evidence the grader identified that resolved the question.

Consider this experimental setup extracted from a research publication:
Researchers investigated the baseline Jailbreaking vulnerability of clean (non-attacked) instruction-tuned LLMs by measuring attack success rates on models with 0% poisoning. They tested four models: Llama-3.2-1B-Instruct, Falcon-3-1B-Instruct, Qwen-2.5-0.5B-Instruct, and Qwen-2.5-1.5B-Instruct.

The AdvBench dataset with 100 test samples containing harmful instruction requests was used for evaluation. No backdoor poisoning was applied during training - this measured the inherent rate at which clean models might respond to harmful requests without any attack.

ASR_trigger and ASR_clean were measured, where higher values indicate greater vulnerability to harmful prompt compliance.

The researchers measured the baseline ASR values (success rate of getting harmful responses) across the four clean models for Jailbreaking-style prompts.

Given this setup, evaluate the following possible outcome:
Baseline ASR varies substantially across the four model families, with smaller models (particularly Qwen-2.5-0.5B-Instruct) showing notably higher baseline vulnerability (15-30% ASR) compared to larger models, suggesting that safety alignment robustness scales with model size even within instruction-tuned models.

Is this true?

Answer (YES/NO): NO